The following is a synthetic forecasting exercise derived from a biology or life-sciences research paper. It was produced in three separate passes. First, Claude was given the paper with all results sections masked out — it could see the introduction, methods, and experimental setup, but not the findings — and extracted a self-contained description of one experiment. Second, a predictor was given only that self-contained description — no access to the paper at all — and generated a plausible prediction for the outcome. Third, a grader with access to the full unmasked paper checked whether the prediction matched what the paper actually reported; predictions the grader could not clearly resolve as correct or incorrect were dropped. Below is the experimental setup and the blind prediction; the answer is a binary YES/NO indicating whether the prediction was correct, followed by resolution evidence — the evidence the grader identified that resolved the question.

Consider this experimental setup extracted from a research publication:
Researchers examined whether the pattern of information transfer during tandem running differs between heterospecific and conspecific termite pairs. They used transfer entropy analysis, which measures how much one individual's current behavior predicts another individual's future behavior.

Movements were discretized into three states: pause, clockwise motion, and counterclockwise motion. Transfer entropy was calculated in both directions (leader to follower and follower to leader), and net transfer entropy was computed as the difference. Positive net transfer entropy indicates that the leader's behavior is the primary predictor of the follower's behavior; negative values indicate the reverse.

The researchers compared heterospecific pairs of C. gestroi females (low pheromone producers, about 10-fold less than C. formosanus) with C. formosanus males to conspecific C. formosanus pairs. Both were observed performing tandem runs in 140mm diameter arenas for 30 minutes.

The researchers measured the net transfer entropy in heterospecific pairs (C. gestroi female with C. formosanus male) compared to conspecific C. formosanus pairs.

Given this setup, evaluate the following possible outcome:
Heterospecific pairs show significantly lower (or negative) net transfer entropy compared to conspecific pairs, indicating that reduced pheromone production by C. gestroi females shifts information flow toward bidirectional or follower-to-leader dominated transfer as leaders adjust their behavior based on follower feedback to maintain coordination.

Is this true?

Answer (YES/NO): NO